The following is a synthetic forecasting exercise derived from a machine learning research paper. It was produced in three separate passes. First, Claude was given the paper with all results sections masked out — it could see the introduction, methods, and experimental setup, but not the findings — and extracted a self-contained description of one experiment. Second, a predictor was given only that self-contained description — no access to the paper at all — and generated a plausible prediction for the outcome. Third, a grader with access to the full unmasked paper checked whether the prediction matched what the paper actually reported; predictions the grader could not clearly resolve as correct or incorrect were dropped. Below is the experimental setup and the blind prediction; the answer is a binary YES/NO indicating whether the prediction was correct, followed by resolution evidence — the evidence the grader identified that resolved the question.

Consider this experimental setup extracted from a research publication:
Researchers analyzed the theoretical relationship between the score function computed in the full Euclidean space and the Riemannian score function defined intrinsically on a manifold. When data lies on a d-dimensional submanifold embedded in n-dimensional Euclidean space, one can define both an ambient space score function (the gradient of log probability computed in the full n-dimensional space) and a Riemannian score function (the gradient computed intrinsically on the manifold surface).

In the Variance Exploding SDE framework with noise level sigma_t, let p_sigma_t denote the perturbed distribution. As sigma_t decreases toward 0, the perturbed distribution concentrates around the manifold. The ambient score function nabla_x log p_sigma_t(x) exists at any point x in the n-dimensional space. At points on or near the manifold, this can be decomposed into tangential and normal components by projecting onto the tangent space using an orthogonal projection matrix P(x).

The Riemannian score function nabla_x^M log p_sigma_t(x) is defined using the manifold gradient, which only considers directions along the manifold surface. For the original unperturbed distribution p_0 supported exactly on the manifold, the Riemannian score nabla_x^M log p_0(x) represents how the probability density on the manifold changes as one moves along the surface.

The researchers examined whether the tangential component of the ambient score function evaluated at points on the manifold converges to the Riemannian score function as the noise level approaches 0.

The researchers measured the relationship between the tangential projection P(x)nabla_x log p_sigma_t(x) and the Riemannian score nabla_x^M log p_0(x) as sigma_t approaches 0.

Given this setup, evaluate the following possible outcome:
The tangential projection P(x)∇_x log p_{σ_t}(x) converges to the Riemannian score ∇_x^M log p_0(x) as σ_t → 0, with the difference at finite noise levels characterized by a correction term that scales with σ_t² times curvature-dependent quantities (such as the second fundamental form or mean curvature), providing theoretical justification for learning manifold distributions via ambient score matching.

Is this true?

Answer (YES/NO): NO